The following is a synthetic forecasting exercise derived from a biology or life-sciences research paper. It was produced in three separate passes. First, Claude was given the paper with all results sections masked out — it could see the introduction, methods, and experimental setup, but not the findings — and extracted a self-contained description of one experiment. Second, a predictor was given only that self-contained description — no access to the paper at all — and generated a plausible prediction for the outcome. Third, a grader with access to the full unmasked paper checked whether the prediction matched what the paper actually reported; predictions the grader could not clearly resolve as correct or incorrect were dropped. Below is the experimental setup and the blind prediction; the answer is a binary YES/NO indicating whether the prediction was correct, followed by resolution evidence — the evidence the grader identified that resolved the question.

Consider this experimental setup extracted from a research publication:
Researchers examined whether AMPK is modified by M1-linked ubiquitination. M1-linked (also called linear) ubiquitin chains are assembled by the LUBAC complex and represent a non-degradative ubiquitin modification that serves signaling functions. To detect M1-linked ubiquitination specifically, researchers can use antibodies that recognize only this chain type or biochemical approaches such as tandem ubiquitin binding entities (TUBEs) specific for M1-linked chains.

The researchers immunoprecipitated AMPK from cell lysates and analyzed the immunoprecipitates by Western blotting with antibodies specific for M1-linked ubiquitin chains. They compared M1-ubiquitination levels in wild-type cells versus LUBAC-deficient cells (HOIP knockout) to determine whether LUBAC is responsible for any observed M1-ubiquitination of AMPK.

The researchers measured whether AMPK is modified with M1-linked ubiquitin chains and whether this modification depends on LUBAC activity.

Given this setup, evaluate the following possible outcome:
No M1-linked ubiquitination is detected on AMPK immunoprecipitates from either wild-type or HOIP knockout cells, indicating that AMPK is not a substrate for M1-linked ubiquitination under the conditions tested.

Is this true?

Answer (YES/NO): NO